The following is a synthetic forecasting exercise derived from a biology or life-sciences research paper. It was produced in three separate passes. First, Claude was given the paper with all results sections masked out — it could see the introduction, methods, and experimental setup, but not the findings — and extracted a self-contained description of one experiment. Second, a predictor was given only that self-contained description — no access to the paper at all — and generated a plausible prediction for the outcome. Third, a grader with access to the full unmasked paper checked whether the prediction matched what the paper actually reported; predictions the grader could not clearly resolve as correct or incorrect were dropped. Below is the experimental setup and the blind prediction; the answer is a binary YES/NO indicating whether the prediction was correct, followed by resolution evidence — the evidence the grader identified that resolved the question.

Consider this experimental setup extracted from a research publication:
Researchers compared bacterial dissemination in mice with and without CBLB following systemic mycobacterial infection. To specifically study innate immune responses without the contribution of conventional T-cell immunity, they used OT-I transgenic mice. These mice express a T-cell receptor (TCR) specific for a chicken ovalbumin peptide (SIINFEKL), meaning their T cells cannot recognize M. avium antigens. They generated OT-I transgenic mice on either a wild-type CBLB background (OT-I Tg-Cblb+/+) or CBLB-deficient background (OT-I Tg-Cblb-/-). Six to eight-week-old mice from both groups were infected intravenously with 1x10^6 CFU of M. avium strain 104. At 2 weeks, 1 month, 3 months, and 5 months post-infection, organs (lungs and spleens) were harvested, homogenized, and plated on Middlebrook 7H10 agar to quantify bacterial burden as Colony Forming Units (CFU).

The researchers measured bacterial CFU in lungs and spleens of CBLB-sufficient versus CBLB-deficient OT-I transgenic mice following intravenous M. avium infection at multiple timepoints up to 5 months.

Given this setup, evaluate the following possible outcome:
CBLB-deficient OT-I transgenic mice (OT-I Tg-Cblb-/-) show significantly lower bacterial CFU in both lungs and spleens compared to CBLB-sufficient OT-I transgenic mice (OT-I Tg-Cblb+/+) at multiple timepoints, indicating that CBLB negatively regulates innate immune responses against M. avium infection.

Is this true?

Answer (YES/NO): NO